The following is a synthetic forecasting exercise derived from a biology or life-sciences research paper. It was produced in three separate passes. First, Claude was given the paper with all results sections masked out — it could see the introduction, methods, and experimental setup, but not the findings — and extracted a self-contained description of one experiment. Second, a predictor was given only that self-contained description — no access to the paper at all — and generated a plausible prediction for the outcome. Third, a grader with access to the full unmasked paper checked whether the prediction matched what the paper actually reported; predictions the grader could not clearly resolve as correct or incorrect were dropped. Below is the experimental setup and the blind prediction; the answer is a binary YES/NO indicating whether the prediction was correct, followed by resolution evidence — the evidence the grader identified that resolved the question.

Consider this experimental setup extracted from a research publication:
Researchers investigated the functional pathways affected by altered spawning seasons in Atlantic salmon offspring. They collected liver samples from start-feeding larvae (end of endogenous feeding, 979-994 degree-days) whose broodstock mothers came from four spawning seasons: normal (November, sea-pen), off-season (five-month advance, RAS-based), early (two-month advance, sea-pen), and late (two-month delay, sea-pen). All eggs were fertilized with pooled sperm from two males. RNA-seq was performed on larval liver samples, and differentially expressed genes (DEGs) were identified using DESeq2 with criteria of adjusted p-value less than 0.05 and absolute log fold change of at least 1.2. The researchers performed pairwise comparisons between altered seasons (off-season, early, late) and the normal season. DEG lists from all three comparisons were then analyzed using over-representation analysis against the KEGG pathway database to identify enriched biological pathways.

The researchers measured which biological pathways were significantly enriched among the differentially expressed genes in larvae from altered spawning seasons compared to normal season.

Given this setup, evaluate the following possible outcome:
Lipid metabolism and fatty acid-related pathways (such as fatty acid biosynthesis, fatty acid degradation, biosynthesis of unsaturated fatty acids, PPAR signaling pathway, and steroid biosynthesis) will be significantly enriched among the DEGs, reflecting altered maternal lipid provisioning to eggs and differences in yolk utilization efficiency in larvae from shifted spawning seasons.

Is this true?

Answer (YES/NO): NO